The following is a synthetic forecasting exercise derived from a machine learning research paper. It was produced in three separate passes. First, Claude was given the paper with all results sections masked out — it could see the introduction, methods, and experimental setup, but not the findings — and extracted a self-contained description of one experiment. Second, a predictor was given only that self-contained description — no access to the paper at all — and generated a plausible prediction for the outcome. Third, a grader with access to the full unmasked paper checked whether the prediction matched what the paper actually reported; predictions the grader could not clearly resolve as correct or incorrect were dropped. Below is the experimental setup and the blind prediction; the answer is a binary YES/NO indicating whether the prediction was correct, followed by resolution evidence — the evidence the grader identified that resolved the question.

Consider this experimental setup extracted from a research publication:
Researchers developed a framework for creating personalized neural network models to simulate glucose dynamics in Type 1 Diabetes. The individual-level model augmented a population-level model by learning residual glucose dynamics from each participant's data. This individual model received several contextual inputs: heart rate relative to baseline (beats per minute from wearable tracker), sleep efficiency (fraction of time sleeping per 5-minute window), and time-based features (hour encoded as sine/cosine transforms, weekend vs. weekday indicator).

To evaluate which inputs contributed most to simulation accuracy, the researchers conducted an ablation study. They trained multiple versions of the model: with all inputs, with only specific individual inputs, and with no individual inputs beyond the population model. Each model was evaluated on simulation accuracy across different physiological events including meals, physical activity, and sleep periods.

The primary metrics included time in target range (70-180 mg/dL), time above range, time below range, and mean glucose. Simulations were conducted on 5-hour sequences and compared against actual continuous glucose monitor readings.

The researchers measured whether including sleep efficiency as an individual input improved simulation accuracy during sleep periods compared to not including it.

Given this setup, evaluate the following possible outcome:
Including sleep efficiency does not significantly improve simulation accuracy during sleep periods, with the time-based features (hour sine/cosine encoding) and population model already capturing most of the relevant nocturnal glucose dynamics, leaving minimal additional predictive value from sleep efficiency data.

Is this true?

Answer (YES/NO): NO